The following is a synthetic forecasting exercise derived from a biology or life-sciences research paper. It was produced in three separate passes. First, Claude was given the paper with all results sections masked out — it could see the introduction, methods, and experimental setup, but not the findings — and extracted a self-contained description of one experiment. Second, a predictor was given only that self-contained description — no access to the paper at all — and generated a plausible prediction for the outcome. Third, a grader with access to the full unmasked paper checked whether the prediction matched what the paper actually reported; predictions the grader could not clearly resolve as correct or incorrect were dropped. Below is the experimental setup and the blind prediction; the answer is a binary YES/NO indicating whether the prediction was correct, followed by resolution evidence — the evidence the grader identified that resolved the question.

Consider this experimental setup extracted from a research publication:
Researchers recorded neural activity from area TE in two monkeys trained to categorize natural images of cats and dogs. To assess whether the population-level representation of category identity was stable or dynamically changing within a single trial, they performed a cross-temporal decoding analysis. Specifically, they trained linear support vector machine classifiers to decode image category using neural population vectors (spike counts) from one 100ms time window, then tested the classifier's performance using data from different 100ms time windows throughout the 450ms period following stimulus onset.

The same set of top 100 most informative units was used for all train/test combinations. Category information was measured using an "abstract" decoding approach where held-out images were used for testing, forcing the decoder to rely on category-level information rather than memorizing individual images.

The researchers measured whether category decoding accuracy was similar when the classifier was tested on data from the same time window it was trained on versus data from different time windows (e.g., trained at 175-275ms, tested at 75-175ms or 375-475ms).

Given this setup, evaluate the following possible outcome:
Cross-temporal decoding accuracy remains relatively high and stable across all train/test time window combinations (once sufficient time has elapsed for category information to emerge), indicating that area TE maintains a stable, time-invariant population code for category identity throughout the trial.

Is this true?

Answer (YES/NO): YES